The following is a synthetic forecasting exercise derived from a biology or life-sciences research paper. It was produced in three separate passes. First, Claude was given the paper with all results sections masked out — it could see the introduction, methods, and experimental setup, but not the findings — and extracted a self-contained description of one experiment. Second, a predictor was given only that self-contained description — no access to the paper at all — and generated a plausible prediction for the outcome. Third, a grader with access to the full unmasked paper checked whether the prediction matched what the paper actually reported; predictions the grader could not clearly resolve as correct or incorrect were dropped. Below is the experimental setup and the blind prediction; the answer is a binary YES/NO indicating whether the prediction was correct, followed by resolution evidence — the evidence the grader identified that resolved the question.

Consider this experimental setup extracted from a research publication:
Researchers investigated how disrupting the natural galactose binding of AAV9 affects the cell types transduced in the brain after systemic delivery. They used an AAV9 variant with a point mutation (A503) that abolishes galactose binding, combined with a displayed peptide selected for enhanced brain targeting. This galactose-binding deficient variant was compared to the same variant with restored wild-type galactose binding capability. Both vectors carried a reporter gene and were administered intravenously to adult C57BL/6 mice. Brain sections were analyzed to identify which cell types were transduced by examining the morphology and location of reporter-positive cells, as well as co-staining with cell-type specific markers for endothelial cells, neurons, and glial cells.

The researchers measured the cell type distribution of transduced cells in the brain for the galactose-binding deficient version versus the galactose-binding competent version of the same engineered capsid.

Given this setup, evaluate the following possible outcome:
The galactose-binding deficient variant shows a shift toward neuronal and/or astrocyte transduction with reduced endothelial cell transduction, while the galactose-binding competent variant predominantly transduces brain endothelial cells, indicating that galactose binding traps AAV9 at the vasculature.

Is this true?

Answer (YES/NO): NO